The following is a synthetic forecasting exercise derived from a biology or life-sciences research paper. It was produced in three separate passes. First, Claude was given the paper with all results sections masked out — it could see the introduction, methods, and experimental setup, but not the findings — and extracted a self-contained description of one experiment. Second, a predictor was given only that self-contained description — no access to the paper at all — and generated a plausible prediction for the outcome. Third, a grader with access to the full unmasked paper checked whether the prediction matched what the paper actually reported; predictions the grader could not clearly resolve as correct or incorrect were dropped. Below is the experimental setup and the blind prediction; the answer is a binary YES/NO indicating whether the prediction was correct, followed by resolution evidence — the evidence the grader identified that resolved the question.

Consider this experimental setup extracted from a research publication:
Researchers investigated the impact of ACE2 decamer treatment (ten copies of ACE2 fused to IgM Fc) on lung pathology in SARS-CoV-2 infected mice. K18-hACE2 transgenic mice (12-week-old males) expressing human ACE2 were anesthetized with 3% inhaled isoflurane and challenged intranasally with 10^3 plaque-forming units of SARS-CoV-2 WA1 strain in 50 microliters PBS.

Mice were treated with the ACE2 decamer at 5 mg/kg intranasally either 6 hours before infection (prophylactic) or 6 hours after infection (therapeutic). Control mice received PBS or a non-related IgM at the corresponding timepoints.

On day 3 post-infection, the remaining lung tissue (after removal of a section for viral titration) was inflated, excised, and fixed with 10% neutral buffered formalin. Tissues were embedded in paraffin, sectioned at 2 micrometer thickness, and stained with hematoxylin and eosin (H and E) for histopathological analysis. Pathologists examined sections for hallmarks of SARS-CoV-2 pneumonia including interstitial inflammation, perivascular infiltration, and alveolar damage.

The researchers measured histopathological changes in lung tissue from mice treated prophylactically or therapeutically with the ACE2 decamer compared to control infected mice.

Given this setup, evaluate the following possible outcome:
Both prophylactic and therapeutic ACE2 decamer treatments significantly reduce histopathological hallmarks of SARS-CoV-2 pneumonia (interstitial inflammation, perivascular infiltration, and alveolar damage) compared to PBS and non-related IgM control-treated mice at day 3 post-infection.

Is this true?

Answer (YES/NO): YES